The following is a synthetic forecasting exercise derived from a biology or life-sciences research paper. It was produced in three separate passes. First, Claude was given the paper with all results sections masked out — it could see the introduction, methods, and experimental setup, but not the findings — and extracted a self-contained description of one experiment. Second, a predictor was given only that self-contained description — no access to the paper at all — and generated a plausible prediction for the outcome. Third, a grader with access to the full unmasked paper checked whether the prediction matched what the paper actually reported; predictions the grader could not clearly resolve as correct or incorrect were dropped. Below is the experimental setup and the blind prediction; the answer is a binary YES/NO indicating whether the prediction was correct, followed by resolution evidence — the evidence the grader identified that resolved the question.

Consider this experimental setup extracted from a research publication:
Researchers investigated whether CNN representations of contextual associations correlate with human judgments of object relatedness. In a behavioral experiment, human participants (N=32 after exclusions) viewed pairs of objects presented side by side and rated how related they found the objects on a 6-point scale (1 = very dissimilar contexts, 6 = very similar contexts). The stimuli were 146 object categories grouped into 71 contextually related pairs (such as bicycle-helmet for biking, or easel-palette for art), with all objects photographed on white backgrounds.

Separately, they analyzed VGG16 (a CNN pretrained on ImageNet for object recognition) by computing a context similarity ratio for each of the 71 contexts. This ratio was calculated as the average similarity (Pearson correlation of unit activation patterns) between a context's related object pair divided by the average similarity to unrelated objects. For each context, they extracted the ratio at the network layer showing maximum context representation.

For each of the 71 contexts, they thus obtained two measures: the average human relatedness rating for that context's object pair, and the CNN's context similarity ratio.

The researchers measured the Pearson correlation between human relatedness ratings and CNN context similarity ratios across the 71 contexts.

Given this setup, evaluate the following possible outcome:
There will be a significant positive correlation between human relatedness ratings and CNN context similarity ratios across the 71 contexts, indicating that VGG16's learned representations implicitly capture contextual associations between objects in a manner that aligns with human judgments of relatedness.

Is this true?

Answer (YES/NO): NO